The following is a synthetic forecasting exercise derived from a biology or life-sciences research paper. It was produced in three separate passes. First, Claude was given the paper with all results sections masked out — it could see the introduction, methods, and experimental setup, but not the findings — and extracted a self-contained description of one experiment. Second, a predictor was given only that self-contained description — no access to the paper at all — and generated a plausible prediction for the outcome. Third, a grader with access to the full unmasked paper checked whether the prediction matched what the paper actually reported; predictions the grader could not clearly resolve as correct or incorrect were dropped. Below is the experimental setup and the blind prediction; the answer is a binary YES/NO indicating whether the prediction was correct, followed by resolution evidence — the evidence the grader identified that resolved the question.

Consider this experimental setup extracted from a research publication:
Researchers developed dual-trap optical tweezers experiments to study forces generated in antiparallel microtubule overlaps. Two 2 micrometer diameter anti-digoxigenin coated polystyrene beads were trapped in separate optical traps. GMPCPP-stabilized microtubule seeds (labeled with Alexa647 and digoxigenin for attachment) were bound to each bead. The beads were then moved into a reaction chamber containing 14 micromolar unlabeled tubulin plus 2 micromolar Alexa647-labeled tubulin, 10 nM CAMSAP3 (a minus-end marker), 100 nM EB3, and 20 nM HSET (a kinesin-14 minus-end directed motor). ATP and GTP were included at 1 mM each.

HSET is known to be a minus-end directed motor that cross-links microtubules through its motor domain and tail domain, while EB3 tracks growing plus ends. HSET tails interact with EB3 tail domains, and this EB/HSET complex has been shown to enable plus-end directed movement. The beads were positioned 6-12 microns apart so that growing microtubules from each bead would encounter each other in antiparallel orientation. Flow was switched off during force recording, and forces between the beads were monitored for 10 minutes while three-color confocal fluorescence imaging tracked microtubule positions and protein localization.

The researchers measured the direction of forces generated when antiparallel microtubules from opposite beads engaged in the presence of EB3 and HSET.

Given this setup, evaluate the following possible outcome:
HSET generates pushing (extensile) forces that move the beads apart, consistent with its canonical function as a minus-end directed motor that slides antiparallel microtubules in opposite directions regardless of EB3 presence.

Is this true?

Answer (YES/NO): NO